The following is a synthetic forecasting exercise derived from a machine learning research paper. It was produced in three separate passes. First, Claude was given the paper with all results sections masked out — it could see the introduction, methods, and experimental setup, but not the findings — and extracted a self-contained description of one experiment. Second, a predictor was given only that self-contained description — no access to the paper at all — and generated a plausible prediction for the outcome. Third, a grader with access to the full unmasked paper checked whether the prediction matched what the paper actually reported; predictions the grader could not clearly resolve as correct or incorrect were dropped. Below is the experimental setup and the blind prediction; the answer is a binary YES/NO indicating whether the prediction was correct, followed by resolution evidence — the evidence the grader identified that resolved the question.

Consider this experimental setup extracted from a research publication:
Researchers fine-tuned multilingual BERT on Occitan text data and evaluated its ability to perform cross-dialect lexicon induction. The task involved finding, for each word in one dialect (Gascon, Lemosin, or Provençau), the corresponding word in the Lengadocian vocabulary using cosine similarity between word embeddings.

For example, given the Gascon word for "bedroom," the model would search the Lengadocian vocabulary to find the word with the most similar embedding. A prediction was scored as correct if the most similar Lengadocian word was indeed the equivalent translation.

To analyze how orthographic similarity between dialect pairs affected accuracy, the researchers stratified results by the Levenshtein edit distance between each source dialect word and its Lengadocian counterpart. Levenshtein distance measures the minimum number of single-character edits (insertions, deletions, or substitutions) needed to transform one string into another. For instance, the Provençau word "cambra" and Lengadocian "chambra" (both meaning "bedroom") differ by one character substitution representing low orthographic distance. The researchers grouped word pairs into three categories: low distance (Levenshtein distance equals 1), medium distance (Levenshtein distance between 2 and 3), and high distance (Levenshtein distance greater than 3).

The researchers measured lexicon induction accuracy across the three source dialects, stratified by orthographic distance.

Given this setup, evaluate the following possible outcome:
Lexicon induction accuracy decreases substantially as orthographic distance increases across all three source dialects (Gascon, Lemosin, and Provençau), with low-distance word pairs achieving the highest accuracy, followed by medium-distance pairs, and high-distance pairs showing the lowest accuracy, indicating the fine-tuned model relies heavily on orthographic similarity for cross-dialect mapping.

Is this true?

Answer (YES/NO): YES